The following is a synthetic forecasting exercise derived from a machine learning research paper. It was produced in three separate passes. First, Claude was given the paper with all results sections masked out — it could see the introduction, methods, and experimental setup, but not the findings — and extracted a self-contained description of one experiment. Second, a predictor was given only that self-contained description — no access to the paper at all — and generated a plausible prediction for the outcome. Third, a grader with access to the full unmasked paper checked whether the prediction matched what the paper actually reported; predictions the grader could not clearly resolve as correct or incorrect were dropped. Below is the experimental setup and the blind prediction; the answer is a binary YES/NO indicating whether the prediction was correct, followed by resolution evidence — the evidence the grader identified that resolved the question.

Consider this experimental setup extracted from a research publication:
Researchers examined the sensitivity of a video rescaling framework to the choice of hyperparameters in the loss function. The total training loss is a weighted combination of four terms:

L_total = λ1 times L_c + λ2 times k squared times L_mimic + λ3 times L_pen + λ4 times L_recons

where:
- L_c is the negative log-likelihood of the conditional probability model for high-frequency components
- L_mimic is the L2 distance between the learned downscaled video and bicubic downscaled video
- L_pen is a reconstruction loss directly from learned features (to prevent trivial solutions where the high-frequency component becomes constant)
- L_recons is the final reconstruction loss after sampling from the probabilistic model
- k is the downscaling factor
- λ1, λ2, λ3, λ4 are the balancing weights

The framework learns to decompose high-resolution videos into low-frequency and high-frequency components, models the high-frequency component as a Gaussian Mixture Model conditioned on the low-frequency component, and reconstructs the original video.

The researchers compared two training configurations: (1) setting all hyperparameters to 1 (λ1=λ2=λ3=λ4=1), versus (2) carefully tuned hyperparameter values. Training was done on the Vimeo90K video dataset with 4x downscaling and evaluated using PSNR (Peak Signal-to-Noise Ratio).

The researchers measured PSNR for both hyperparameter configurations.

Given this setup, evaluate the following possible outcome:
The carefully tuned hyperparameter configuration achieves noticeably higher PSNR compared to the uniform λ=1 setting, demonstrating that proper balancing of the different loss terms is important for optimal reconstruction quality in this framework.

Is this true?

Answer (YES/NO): NO